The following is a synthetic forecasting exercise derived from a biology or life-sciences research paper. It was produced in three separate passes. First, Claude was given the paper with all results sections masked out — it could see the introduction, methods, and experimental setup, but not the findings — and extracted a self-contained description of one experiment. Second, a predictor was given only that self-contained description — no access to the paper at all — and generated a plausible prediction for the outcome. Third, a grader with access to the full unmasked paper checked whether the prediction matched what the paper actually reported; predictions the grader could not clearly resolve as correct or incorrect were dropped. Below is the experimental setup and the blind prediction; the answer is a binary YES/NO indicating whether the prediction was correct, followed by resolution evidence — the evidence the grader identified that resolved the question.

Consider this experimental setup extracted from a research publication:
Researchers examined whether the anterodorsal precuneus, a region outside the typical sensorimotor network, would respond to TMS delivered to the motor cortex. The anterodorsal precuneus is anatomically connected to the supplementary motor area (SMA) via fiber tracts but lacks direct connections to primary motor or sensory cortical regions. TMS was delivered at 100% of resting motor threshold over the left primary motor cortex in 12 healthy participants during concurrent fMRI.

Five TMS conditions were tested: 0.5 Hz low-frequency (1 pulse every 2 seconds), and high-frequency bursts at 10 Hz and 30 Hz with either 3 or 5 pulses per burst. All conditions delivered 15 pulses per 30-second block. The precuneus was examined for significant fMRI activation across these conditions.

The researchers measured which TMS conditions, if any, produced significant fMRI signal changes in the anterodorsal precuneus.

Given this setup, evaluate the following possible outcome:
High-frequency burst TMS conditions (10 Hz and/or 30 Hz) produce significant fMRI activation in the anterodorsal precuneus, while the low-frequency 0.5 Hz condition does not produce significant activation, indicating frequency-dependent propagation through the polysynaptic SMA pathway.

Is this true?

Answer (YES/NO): NO